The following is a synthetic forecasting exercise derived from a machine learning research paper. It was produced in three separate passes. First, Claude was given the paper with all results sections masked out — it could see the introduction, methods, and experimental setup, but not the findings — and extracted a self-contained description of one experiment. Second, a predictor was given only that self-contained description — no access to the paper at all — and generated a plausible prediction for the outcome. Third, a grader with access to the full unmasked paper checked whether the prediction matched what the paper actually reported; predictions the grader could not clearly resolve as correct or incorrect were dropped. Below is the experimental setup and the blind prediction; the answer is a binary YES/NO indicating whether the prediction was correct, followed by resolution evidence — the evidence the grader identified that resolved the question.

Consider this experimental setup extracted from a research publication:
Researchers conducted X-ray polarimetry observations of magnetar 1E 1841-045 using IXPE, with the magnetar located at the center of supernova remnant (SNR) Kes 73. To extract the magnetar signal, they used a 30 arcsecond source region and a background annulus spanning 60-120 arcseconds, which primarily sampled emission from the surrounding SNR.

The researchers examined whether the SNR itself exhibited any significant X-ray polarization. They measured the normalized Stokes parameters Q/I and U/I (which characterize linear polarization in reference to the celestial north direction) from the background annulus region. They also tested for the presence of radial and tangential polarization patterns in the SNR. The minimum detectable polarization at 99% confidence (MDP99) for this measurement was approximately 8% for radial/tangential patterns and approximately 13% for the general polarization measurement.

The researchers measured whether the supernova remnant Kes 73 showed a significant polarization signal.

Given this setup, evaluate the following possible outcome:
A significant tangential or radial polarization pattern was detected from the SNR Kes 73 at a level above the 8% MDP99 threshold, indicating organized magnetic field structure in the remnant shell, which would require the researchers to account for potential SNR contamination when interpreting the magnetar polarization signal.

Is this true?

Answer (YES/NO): NO